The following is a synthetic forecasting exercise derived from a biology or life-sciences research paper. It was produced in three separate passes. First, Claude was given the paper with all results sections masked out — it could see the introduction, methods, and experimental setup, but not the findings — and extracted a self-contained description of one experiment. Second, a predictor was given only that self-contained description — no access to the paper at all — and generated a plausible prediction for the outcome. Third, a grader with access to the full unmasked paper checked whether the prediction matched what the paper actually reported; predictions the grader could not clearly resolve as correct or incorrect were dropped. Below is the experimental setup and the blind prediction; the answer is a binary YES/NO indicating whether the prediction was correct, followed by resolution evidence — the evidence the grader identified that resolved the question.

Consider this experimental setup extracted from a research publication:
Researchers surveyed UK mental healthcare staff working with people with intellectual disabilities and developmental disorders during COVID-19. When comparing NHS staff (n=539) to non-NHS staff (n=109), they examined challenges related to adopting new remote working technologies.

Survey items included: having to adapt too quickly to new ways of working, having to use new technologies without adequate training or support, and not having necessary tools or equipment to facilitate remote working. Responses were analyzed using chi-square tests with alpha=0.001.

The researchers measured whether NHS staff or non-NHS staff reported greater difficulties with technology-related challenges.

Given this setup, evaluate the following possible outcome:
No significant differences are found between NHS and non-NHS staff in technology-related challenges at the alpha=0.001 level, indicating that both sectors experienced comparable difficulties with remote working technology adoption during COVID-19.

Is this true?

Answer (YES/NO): NO